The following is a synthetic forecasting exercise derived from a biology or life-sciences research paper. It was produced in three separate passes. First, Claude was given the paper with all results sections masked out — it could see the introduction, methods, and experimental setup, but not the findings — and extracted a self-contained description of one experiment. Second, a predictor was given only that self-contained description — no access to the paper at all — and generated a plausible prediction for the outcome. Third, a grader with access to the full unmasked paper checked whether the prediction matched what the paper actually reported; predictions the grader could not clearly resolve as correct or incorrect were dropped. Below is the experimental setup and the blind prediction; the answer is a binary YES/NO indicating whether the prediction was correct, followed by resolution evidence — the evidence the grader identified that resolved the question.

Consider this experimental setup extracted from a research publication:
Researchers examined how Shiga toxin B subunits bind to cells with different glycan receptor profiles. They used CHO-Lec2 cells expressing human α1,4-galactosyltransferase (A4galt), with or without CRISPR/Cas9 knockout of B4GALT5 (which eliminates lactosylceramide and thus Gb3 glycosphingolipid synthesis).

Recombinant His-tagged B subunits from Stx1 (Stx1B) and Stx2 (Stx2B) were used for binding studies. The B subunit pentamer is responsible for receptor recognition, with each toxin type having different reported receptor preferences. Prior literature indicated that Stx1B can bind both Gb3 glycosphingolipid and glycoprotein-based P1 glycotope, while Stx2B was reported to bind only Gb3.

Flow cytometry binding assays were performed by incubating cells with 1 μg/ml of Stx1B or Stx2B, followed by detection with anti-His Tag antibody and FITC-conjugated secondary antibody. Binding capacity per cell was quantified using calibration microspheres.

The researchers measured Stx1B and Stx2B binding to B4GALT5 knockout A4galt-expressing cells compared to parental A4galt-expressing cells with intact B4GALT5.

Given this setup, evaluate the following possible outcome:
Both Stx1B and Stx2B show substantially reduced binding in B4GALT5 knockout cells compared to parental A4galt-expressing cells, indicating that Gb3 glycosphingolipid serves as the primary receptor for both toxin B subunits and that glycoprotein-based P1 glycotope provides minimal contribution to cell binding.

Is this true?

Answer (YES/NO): YES